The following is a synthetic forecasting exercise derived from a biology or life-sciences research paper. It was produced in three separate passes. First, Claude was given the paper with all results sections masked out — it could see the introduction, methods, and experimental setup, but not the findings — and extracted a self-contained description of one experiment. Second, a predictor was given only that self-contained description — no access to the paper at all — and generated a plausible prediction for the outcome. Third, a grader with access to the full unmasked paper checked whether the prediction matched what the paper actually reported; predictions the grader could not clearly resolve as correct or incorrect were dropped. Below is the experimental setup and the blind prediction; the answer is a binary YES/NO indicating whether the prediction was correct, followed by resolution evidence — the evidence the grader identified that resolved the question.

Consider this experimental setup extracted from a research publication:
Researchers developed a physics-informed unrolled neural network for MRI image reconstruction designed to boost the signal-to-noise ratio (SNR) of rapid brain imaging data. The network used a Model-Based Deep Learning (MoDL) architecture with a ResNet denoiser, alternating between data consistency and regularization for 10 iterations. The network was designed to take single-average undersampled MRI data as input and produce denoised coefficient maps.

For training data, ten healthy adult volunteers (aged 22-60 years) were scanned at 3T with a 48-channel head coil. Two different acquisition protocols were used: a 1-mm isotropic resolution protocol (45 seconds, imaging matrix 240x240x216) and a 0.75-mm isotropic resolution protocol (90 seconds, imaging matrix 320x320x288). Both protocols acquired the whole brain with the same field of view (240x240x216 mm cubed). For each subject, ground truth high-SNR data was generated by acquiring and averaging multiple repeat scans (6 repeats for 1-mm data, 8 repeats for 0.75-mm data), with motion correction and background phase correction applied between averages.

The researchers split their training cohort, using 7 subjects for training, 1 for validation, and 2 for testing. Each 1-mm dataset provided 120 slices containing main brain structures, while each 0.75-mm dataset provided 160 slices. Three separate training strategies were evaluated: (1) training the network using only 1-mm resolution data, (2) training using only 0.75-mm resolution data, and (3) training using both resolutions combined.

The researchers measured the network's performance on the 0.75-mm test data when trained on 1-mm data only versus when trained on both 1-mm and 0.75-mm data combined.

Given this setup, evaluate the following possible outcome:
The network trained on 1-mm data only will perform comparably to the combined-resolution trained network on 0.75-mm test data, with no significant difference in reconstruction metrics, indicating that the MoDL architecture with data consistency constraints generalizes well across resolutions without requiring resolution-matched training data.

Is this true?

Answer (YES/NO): NO